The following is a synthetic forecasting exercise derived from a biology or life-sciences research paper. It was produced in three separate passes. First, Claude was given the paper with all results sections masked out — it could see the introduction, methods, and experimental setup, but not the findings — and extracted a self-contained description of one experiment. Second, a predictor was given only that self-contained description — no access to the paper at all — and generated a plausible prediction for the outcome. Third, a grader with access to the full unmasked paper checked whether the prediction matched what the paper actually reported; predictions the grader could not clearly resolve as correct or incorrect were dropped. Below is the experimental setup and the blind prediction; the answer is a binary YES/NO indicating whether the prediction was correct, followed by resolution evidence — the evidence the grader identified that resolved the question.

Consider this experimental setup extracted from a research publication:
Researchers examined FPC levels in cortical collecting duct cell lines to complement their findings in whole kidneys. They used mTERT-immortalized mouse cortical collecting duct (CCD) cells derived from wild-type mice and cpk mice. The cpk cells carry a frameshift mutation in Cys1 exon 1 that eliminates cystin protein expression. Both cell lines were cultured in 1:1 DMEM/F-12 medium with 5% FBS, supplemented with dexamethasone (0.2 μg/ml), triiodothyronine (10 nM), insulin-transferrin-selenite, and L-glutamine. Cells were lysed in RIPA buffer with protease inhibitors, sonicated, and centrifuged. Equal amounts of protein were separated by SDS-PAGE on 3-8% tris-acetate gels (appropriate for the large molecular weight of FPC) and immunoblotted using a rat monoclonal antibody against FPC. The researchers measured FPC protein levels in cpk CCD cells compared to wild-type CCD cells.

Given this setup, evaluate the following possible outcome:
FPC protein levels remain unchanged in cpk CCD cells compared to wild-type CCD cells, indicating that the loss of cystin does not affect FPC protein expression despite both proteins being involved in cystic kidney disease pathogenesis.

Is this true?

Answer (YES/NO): NO